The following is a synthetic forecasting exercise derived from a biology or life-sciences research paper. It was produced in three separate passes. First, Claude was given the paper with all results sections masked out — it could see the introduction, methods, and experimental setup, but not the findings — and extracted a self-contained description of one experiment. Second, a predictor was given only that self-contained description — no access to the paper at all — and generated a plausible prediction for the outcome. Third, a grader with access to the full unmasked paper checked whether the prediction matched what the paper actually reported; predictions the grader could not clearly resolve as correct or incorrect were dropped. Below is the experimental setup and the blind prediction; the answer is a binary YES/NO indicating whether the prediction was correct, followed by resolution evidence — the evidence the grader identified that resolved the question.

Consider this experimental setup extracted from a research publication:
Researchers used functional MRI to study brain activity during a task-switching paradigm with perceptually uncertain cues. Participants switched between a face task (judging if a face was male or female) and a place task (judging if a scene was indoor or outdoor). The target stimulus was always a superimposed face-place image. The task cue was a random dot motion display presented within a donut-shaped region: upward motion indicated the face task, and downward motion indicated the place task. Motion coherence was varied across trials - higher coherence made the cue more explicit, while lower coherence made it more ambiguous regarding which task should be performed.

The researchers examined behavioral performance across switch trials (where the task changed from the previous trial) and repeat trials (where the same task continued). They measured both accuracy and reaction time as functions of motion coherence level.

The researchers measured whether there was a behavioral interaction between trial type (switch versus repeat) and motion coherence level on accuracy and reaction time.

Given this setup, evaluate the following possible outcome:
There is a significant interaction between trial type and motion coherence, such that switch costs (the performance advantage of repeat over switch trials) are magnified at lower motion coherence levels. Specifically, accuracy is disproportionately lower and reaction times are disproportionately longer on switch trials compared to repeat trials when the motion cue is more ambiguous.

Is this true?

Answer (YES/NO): NO